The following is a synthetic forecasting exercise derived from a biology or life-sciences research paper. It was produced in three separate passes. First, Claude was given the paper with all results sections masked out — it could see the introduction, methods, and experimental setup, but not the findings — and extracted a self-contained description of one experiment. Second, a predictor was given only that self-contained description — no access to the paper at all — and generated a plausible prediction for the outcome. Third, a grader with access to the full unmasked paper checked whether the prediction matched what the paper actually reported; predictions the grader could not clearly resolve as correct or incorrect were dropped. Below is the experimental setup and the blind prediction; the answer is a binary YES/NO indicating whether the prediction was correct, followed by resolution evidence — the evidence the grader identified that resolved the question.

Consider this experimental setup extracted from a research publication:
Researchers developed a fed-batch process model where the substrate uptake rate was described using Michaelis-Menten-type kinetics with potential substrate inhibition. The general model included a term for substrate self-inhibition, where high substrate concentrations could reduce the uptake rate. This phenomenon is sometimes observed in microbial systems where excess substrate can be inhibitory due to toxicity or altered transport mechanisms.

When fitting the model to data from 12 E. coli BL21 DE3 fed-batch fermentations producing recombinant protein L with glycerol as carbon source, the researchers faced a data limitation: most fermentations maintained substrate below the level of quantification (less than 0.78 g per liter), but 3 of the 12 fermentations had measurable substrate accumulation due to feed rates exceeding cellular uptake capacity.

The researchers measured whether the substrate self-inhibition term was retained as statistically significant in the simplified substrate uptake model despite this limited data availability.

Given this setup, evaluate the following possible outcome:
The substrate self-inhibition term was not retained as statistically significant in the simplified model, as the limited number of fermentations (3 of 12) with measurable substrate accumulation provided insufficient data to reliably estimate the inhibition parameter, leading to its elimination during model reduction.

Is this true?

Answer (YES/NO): NO